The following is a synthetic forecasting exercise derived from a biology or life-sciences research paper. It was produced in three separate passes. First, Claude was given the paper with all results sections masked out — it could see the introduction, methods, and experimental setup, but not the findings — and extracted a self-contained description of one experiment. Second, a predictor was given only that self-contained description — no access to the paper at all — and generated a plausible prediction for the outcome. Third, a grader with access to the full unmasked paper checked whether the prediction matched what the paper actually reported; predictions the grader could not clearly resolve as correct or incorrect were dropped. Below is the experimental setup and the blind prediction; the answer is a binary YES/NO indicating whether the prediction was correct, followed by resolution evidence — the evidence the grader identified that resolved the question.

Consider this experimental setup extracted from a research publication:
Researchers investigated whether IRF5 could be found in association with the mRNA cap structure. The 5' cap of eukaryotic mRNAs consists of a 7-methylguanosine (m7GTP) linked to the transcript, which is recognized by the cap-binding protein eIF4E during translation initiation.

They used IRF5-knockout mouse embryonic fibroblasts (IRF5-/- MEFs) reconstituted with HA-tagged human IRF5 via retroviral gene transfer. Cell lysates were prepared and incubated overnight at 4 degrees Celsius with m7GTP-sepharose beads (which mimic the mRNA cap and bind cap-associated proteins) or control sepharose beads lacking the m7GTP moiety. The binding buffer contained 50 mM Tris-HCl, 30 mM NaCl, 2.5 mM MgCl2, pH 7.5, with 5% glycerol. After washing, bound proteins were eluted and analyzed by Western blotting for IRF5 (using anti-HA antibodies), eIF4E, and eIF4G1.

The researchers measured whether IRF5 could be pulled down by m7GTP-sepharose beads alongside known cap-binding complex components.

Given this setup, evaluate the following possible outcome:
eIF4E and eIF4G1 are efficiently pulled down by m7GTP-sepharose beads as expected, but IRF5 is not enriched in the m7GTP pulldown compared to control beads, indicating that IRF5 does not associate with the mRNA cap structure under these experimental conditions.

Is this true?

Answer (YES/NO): YES